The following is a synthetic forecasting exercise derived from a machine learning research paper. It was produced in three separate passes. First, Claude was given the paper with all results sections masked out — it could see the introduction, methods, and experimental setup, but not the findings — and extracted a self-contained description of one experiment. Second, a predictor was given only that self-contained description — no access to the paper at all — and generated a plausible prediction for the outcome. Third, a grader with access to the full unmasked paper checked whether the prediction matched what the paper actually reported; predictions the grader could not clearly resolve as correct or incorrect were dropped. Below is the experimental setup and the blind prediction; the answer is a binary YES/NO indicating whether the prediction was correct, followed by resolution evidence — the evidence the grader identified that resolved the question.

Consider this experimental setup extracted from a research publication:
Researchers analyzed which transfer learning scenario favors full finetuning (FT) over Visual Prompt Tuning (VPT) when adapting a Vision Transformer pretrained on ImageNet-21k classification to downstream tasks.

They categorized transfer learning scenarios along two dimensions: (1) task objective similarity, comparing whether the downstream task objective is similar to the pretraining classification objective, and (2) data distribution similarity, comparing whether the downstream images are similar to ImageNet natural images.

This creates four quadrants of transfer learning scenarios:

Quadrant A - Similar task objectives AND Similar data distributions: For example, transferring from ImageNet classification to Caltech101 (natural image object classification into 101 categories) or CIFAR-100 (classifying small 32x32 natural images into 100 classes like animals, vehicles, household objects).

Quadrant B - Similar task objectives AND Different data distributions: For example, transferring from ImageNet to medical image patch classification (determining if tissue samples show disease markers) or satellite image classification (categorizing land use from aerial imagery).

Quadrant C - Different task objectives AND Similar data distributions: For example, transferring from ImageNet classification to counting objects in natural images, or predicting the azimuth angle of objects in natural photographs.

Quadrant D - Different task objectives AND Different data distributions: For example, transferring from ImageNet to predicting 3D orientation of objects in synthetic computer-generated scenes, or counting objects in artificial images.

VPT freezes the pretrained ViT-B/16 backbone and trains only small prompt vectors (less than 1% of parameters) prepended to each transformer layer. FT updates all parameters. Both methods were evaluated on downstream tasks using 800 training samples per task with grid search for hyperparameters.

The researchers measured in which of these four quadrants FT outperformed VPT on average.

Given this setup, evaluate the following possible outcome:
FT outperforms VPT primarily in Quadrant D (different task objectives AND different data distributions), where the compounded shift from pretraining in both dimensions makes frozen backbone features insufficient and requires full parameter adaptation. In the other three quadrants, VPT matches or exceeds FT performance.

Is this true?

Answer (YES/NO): NO